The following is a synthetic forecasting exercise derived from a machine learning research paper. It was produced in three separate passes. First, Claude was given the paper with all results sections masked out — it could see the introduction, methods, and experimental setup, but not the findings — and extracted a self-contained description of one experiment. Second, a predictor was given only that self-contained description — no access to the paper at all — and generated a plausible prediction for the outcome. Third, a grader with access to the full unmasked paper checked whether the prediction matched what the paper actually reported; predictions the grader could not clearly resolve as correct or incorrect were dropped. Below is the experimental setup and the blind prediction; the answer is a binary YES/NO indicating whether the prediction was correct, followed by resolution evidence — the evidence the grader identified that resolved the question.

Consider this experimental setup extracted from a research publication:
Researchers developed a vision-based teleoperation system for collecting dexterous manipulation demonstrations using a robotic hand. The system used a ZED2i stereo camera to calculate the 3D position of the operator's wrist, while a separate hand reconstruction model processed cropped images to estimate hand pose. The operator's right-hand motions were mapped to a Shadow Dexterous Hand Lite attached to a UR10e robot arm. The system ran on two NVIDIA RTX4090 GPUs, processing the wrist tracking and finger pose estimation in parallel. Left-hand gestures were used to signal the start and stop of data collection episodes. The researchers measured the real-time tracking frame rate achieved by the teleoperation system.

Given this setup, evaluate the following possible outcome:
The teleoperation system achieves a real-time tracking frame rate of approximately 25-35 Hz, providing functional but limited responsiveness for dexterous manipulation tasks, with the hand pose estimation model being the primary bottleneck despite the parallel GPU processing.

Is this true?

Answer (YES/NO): NO